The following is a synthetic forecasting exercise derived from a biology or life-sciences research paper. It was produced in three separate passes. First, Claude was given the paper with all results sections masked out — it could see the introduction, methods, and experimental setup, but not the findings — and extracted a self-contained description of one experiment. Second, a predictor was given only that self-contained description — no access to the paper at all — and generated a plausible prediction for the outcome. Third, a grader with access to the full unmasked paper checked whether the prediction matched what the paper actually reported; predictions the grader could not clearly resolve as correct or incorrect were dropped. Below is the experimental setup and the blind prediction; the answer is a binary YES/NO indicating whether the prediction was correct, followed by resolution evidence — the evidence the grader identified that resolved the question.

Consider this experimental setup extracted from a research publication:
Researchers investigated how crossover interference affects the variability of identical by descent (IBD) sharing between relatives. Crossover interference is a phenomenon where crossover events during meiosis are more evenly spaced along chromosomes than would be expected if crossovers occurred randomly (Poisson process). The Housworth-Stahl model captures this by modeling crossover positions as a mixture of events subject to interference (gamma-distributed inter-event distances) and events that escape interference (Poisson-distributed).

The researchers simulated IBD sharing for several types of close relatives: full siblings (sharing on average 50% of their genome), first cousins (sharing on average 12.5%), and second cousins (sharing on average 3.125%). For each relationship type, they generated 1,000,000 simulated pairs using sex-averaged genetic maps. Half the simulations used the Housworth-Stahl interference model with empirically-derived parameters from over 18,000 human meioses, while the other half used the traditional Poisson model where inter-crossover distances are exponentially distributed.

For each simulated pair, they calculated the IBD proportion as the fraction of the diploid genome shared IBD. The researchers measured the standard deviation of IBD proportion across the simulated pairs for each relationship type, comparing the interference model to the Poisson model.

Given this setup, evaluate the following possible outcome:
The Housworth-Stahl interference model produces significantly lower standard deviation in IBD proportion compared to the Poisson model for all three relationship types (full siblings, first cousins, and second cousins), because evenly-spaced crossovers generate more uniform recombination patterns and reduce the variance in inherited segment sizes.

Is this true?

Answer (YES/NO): YES